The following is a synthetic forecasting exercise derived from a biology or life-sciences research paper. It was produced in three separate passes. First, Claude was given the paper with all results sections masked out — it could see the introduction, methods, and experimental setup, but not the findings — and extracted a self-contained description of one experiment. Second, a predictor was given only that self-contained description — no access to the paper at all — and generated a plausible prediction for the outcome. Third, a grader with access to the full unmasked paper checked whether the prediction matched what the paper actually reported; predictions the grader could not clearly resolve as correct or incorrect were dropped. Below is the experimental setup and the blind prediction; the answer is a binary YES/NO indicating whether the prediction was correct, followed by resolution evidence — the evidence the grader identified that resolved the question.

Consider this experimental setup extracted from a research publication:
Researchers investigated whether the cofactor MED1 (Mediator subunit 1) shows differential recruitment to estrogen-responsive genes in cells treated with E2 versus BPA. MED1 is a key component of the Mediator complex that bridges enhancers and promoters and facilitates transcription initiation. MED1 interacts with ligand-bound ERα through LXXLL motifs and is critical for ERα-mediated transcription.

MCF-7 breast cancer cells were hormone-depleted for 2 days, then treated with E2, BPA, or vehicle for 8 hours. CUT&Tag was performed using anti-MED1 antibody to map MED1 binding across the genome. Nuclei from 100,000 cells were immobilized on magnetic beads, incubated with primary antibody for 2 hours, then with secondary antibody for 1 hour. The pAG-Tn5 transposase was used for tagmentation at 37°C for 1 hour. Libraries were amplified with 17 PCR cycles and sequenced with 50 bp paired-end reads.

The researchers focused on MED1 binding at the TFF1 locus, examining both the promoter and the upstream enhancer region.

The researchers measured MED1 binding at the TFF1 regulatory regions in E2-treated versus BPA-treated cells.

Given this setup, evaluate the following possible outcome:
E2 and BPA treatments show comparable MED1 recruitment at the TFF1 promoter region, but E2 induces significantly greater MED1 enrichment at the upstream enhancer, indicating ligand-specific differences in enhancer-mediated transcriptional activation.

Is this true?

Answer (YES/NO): NO